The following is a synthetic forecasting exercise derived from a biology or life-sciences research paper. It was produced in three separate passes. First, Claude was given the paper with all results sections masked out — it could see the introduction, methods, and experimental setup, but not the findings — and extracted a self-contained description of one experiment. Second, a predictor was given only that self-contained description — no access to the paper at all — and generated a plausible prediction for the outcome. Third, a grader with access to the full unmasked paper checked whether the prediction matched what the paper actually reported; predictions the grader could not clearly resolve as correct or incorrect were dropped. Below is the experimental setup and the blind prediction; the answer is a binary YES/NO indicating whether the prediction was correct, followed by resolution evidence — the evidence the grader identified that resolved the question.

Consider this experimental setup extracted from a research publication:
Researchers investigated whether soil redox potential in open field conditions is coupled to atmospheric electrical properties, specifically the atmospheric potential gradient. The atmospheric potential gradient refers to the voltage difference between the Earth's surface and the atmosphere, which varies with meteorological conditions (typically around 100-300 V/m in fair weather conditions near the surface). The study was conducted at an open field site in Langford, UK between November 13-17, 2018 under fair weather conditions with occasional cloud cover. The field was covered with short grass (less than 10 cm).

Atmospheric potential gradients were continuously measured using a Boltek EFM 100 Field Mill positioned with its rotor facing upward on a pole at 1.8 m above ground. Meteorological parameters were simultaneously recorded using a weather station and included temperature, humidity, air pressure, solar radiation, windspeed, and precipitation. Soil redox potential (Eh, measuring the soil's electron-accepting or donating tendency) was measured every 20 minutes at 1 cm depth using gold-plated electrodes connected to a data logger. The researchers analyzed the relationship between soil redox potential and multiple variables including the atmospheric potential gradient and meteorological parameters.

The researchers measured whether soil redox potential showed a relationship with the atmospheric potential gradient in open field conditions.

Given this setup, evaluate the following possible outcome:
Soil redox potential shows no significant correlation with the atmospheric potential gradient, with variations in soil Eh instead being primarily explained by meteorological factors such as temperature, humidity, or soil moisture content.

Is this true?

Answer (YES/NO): NO